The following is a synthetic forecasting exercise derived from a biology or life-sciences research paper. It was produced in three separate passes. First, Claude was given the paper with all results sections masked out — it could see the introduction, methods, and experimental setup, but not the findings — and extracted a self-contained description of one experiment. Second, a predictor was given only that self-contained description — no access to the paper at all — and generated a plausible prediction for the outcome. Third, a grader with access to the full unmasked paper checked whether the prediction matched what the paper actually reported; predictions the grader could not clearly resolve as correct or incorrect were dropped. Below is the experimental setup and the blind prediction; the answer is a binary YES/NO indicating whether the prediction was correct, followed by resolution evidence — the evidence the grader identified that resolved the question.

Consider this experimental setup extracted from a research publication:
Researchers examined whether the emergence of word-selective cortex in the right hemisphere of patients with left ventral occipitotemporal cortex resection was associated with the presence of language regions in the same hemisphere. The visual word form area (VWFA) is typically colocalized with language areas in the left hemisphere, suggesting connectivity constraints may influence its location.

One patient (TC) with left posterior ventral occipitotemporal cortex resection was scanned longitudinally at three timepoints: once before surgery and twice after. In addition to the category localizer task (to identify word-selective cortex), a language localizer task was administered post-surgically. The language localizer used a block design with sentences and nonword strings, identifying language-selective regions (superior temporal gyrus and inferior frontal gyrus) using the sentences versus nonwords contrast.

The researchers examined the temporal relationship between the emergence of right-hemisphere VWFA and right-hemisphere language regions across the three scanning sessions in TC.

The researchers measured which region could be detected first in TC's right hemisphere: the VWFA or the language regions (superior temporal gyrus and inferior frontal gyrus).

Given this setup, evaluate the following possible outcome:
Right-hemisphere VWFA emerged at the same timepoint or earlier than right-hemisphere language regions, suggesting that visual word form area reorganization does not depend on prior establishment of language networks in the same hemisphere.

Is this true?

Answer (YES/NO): YES